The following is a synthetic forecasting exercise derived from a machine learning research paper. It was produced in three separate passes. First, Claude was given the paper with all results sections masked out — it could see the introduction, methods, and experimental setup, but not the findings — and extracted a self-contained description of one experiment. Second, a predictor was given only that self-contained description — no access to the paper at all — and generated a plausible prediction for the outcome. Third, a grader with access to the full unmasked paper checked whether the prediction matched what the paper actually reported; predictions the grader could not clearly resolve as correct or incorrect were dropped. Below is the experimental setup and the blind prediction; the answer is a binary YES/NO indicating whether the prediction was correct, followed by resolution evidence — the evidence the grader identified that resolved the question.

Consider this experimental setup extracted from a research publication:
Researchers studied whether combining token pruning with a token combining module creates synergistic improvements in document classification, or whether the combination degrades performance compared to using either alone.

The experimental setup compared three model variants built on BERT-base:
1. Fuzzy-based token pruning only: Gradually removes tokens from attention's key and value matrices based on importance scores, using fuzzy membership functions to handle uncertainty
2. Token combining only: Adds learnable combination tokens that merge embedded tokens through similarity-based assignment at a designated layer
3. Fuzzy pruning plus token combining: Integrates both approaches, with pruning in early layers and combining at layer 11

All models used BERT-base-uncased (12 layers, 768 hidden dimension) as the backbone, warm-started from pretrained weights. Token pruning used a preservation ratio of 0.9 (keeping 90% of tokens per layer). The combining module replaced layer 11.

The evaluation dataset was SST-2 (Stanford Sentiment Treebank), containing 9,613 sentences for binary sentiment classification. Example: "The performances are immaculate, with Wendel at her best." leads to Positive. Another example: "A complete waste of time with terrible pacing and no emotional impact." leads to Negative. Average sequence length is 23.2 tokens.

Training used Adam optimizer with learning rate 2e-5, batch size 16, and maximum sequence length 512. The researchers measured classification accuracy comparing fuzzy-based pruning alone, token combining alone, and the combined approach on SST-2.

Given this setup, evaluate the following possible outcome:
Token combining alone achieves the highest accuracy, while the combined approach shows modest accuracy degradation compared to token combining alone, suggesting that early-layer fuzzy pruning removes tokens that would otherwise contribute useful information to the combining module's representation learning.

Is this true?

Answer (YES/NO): NO